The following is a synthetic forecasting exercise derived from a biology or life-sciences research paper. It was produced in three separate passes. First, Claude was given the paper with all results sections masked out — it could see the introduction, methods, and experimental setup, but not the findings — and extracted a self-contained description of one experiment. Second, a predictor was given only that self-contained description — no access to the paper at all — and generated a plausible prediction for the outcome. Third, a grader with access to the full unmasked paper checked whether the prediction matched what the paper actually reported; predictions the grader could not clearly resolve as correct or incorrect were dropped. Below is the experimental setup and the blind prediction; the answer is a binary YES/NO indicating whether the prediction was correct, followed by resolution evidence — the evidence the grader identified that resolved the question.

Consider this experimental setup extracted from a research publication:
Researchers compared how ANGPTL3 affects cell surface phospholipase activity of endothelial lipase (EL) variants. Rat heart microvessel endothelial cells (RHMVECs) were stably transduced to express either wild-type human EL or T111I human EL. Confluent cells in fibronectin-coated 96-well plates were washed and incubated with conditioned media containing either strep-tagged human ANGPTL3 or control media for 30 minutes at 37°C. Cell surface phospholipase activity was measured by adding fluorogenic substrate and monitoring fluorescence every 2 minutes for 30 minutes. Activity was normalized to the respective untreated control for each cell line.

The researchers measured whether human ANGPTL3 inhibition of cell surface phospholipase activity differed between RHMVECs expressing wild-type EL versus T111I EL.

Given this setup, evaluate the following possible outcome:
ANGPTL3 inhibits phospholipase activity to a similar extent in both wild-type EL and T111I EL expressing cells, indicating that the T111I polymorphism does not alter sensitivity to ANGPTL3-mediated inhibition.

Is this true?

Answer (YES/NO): YES